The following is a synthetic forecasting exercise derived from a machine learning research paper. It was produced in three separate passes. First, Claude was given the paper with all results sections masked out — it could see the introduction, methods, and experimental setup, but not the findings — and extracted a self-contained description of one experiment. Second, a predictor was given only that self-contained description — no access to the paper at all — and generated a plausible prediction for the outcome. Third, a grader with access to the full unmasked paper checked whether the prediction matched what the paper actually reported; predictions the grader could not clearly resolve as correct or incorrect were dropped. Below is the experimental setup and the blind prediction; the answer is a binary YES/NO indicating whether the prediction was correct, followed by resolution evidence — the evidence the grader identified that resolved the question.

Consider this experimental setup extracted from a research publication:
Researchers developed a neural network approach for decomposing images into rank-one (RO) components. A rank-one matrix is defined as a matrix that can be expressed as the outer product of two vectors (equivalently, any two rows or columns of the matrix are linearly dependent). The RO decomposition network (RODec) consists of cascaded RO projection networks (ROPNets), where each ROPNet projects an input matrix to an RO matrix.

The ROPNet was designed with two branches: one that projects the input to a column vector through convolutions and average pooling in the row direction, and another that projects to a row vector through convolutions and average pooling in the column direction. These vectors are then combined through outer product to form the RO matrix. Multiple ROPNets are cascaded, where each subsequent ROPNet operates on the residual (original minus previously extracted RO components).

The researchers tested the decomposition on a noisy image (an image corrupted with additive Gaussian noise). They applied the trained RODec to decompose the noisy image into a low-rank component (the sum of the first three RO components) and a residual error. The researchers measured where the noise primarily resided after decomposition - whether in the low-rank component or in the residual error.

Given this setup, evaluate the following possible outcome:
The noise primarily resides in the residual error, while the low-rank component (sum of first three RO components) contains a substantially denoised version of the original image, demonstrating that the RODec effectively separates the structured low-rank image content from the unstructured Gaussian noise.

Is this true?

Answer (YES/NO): YES